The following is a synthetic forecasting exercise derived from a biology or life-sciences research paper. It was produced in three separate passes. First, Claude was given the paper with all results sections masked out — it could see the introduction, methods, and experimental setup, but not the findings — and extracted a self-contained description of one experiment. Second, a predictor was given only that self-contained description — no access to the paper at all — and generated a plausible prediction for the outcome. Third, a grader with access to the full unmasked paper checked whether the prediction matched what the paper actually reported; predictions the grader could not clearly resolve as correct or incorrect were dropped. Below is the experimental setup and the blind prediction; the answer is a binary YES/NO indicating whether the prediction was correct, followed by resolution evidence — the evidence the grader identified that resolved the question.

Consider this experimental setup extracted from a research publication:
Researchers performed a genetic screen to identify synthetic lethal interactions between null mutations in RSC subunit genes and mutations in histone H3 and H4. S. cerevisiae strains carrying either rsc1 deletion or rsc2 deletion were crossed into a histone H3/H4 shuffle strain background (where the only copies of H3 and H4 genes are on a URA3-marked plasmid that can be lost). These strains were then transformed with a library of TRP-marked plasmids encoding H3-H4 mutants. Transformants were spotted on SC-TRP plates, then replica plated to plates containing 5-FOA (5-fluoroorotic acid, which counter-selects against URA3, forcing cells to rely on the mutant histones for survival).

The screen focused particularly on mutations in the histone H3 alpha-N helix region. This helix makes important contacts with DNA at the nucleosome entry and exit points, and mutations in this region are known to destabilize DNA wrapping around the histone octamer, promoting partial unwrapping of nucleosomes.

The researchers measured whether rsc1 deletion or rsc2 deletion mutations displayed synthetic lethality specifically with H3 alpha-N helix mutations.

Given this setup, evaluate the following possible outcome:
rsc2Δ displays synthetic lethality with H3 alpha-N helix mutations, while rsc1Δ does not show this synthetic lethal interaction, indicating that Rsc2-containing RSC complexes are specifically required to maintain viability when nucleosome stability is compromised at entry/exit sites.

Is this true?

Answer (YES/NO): NO